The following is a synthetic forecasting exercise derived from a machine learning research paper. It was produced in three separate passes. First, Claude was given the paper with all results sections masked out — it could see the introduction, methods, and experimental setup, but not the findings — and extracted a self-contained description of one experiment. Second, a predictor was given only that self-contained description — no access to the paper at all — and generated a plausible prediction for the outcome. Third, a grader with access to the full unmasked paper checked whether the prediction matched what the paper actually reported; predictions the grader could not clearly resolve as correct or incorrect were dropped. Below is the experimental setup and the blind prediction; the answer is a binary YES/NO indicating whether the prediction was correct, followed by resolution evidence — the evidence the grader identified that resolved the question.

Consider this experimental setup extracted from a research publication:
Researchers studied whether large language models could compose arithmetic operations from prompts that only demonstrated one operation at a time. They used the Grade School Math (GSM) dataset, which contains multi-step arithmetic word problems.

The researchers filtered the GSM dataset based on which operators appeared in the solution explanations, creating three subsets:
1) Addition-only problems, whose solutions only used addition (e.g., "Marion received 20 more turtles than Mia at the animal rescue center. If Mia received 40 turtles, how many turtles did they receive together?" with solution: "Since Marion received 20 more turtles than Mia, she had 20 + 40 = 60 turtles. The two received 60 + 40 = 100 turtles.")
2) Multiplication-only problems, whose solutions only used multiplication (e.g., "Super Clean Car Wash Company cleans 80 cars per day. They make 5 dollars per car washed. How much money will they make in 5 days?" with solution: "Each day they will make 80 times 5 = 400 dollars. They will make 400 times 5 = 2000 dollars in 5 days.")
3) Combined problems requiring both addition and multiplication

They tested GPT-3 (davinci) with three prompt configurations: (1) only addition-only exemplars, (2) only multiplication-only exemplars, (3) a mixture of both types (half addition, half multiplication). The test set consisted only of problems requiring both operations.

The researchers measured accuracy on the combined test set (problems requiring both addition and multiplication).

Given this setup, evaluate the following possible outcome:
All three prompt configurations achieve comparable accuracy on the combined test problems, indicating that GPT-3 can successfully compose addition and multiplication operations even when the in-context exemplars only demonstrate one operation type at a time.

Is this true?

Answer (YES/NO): NO